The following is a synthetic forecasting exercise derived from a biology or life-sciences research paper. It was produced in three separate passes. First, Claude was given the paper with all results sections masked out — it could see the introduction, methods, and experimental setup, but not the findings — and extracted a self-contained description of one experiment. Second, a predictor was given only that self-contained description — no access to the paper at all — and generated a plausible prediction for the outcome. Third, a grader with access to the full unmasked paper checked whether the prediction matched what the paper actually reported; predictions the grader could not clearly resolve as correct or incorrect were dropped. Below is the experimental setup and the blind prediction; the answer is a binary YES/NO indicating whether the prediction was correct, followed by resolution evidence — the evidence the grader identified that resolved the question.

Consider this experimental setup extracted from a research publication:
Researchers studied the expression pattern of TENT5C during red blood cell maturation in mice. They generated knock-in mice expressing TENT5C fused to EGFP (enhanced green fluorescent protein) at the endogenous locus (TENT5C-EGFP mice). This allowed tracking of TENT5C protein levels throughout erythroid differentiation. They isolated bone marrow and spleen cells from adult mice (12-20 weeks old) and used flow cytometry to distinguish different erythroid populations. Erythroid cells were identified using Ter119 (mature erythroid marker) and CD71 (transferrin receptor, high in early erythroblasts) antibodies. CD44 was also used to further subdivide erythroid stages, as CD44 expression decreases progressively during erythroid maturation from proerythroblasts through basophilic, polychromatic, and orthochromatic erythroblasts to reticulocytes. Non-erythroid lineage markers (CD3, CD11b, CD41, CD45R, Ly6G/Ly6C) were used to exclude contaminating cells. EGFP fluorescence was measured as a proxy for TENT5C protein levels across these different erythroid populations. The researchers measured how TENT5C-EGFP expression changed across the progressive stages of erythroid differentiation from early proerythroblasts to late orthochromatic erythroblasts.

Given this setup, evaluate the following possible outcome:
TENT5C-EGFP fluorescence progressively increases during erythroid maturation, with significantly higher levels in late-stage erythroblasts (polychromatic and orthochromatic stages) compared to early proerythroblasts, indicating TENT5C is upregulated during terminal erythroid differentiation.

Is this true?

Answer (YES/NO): NO